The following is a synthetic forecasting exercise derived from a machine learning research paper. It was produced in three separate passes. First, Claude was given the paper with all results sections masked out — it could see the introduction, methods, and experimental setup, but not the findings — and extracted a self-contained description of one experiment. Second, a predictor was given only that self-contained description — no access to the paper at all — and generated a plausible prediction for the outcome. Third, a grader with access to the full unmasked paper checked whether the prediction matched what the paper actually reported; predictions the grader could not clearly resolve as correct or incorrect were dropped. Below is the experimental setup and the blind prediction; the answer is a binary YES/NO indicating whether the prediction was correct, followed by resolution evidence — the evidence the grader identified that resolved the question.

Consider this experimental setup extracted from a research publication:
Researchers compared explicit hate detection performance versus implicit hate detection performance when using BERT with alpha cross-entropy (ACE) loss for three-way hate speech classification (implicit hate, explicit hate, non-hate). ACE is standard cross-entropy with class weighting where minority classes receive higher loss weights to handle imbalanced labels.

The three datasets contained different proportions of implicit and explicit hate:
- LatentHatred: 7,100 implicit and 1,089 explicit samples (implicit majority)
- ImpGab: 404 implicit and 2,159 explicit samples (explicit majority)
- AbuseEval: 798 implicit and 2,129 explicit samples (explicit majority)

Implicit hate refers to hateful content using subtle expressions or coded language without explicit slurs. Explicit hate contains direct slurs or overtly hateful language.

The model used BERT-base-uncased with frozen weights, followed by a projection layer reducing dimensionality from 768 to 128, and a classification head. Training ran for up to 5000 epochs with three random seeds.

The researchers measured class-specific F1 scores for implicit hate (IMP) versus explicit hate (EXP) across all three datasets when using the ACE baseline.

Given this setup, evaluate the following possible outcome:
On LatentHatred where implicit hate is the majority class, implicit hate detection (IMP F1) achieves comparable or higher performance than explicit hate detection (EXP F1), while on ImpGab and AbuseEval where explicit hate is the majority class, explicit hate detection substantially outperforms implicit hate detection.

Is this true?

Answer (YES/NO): YES